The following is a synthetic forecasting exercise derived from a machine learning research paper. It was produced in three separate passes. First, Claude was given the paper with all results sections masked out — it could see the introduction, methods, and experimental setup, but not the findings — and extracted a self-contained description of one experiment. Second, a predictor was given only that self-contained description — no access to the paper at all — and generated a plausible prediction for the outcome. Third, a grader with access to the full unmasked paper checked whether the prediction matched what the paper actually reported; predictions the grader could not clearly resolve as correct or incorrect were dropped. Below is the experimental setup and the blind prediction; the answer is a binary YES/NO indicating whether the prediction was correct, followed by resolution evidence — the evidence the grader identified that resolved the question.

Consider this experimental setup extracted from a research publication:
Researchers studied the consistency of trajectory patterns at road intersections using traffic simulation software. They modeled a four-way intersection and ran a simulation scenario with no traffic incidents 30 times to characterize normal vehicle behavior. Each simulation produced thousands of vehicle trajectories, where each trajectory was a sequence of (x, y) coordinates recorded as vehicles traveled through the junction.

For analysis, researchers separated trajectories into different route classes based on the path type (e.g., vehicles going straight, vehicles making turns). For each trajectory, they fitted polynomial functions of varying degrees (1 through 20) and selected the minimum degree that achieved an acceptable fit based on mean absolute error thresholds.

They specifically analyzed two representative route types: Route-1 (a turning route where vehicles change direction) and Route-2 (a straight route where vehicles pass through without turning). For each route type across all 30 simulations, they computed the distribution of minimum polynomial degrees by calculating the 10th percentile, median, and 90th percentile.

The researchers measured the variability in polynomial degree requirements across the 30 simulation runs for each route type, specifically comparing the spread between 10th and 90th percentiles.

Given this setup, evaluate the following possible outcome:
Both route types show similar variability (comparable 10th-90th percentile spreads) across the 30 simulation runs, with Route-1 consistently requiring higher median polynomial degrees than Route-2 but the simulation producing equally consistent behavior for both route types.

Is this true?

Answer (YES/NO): NO